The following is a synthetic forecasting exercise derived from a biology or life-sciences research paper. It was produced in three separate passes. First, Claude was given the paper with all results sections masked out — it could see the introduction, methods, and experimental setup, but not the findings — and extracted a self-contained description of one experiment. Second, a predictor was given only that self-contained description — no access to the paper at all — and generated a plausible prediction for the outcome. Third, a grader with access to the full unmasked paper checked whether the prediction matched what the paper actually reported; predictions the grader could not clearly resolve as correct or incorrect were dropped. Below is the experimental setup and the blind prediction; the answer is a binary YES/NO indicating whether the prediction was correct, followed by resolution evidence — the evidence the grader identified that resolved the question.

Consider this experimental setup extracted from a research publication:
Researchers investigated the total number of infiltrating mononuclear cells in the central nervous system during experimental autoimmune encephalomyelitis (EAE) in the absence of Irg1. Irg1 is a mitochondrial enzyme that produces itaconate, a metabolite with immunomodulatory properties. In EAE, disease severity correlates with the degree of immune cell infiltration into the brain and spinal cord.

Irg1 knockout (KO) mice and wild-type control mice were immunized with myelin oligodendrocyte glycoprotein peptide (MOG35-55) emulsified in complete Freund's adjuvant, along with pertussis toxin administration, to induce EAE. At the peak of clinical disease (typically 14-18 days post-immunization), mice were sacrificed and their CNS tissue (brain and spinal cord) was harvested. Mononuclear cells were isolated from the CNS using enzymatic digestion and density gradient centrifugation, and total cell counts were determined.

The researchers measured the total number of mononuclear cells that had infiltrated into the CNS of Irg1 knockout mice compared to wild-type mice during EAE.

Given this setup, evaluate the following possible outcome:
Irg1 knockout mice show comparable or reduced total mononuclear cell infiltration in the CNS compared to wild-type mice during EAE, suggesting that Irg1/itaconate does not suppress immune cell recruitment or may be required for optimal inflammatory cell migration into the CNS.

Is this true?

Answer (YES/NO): NO